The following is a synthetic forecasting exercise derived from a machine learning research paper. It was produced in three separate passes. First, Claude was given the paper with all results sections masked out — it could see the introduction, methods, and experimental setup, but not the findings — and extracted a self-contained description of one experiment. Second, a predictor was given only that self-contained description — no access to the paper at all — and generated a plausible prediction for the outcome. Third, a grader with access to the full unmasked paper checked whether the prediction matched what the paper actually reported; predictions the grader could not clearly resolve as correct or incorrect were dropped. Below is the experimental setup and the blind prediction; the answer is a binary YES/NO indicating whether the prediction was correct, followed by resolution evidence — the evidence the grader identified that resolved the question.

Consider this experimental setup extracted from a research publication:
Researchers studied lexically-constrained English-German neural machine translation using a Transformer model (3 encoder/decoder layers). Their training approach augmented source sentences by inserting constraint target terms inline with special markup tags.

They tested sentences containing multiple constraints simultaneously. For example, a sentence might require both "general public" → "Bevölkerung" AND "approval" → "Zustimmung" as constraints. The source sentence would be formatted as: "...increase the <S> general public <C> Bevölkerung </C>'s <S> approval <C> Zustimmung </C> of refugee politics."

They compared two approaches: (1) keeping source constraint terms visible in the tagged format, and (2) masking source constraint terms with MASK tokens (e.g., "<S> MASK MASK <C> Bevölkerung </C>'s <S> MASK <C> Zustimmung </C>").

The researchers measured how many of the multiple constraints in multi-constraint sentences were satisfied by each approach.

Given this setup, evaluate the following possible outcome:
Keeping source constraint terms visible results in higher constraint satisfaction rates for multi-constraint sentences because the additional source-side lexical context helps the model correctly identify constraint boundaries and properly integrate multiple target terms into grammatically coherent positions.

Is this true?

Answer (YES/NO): NO